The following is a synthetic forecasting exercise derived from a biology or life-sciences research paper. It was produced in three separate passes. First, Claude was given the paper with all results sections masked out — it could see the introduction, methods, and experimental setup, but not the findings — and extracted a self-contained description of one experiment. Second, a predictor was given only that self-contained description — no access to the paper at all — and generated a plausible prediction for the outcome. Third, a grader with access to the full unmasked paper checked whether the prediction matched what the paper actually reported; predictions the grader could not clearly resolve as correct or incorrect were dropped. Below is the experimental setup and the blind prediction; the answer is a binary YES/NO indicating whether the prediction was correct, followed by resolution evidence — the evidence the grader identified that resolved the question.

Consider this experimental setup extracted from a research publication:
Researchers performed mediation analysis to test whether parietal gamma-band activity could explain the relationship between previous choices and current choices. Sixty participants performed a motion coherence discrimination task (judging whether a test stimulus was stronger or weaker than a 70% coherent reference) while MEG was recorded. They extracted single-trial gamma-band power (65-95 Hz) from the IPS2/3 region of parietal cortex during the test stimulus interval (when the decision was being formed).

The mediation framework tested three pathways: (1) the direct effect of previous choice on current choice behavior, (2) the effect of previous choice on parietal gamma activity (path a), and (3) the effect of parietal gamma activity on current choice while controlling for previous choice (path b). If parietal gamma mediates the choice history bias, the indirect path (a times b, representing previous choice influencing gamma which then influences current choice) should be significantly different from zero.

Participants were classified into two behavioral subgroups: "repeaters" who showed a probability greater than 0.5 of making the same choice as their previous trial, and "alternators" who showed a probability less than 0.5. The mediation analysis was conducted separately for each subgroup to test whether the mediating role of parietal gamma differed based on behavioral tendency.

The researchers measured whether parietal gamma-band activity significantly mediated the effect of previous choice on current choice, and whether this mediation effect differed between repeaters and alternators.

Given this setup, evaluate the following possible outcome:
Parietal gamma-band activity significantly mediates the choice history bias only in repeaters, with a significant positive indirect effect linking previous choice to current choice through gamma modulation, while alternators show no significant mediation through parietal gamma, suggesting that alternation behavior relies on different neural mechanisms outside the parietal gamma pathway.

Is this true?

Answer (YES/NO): YES